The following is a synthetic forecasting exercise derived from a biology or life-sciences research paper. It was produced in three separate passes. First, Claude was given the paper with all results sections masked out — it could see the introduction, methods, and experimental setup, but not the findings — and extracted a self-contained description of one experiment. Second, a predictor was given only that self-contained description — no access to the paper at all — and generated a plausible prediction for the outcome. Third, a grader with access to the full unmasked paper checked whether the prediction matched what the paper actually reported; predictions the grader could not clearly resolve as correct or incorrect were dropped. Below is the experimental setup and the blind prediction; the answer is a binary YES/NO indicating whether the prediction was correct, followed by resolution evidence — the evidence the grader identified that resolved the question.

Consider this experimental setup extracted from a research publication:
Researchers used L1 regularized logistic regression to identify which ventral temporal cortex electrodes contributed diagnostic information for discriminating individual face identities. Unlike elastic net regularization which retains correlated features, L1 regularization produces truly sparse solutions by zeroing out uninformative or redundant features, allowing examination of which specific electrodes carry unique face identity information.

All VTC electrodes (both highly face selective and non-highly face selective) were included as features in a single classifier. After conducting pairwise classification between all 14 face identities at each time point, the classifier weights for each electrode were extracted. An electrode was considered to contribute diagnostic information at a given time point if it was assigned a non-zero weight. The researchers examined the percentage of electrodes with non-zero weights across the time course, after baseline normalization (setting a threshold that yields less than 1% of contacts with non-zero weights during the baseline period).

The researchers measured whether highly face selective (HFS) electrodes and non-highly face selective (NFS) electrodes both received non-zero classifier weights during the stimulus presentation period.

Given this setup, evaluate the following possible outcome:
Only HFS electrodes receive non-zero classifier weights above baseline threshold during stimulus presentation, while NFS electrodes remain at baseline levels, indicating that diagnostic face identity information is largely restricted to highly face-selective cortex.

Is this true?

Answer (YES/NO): NO